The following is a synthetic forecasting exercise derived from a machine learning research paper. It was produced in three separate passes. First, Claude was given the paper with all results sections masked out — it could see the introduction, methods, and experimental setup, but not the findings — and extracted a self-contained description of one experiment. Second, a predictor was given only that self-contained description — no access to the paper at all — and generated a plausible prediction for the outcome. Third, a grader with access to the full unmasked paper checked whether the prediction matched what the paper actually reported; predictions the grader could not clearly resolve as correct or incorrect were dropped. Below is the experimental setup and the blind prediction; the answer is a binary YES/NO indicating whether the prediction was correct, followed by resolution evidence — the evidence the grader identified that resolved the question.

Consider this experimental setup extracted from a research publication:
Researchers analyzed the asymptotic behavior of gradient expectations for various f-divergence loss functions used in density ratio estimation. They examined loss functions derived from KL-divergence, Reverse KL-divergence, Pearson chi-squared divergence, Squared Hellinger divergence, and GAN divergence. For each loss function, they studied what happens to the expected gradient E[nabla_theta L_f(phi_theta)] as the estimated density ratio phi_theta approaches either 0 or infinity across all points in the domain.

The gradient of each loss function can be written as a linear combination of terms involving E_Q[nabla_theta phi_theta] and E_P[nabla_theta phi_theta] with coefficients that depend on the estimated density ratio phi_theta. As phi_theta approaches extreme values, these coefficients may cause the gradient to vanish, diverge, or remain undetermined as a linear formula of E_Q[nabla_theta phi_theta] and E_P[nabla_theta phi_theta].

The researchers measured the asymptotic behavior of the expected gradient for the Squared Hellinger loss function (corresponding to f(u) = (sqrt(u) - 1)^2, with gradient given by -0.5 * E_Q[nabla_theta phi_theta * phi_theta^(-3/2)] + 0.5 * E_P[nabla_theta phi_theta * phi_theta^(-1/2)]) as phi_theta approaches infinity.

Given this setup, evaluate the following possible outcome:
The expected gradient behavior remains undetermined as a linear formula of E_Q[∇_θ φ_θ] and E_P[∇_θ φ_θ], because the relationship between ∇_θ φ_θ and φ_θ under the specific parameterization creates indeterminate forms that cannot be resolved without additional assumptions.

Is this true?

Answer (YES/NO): NO